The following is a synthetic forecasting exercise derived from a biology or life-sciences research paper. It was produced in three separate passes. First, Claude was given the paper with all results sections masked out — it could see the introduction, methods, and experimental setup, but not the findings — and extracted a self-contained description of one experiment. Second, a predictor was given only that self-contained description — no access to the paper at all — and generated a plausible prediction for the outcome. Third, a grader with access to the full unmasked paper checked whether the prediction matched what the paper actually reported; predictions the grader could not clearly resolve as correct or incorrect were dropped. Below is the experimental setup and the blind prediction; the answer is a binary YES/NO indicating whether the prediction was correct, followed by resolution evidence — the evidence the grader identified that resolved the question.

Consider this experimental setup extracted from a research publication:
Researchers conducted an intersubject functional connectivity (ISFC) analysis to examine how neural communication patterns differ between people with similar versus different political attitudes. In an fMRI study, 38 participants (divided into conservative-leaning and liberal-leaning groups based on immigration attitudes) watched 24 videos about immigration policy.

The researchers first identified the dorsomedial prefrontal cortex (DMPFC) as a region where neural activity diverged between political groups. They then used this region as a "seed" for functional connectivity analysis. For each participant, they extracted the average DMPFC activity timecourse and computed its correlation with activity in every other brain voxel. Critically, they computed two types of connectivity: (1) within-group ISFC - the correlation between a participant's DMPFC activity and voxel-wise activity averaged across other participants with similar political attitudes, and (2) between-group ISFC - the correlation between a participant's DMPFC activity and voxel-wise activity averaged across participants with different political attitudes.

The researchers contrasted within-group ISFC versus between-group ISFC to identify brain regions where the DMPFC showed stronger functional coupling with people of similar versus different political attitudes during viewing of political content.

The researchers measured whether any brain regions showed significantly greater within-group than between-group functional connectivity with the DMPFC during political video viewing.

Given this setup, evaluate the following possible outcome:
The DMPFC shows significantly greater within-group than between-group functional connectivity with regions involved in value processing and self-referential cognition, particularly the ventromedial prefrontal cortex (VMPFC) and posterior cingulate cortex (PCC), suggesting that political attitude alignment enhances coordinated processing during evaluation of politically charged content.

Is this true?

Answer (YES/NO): NO